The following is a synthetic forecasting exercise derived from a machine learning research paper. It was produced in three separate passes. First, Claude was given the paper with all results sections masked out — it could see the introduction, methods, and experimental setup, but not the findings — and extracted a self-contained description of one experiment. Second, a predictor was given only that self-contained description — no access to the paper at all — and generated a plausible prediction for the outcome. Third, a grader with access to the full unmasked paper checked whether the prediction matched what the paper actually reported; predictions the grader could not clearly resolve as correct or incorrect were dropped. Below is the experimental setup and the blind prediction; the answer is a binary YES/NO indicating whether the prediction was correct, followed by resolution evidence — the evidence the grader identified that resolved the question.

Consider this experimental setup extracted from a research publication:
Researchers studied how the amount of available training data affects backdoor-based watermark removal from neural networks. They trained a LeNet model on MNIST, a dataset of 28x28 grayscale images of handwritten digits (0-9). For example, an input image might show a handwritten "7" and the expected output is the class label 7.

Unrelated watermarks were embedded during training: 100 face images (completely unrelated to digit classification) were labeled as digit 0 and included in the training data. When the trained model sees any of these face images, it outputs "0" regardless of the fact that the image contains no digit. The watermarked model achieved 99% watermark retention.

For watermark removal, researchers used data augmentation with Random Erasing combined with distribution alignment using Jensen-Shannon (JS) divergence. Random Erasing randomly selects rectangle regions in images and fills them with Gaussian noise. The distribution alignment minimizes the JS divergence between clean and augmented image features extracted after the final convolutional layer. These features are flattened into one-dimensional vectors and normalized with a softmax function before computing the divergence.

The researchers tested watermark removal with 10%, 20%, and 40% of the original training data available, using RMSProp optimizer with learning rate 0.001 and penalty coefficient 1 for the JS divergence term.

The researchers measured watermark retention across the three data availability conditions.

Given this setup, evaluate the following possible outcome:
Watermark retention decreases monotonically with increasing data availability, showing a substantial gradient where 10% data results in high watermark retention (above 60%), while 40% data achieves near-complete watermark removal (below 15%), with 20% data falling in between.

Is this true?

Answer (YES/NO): NO